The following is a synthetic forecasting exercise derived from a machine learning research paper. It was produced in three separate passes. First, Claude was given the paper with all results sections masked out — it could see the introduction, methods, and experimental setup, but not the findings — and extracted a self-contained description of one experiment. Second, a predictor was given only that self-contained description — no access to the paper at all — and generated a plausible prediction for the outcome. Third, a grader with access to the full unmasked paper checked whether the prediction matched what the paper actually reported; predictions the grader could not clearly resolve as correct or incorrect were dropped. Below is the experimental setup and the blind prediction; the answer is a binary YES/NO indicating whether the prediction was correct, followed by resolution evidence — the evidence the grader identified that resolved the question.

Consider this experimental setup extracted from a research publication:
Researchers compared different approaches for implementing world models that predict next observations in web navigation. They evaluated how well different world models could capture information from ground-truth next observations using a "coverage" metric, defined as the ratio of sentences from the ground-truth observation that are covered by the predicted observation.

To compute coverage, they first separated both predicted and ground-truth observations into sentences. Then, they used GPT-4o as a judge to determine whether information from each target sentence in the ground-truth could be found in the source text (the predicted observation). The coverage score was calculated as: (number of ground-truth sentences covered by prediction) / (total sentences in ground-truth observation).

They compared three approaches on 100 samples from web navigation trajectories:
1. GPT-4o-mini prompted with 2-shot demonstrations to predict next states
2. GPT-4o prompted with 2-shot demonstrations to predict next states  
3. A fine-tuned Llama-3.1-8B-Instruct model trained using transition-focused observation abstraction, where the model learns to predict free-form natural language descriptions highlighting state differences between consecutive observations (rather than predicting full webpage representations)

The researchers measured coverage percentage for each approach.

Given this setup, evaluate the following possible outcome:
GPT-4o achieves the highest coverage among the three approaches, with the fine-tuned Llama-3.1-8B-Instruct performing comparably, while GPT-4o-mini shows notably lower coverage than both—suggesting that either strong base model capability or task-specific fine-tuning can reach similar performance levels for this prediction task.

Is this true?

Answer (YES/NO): NO